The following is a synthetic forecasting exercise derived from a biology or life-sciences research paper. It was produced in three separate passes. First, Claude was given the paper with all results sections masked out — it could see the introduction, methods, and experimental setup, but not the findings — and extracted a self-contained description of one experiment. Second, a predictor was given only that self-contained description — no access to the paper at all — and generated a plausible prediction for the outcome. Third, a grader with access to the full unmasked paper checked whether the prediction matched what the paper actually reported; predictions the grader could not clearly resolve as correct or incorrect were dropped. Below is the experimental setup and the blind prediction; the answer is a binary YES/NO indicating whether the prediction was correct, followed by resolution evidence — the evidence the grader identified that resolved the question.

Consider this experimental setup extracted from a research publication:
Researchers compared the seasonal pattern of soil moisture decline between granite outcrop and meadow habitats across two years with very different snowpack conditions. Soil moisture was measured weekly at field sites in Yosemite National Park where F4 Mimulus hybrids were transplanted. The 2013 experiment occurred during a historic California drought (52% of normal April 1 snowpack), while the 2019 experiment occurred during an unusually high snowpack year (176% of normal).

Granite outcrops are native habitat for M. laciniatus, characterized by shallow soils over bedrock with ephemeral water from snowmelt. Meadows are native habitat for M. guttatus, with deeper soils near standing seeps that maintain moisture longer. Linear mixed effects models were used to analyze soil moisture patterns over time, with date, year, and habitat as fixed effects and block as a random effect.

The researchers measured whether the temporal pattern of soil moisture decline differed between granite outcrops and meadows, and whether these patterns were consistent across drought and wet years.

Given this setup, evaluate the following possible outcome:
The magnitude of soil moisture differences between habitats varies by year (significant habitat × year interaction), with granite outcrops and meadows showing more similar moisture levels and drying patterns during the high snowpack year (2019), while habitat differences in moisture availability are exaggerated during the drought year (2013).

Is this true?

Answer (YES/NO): NO